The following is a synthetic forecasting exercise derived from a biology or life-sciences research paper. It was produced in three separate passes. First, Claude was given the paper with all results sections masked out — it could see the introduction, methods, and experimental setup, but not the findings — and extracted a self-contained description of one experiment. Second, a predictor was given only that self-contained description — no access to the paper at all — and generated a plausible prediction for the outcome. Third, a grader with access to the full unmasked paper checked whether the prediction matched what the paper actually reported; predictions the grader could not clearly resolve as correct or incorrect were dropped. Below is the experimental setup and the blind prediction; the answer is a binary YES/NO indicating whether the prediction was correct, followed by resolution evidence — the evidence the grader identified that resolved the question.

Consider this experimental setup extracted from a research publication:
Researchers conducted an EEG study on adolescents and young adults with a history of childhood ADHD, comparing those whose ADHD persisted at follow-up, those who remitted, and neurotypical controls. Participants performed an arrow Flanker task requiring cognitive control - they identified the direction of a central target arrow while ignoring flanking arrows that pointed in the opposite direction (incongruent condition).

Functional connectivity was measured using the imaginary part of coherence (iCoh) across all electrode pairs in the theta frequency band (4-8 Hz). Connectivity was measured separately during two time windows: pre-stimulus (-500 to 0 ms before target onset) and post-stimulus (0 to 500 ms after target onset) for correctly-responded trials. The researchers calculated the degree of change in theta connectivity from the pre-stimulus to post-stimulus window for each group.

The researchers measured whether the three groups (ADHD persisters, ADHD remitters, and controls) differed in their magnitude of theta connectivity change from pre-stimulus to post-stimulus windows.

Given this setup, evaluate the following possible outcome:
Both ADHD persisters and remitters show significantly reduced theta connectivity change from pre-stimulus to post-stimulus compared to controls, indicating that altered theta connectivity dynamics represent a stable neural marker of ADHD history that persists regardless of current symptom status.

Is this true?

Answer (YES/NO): YES